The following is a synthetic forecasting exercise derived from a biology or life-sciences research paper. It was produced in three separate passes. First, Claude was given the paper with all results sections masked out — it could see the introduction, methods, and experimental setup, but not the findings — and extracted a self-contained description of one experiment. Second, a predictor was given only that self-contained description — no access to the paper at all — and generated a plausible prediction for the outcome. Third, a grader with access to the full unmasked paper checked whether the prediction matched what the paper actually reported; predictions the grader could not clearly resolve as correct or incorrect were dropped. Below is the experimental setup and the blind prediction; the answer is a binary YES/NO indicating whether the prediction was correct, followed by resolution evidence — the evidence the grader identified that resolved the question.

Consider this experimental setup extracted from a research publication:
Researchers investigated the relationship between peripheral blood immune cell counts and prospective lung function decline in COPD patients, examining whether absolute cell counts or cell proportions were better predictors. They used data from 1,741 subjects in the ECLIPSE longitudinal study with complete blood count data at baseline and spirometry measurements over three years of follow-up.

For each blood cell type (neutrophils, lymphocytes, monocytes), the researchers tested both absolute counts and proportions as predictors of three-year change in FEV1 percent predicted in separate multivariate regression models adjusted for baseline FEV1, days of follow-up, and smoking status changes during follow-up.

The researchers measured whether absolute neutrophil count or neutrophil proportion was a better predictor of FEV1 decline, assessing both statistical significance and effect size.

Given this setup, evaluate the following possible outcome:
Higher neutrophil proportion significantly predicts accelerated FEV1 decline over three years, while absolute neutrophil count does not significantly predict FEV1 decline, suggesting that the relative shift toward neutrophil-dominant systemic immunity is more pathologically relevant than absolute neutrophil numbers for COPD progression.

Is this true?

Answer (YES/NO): YES